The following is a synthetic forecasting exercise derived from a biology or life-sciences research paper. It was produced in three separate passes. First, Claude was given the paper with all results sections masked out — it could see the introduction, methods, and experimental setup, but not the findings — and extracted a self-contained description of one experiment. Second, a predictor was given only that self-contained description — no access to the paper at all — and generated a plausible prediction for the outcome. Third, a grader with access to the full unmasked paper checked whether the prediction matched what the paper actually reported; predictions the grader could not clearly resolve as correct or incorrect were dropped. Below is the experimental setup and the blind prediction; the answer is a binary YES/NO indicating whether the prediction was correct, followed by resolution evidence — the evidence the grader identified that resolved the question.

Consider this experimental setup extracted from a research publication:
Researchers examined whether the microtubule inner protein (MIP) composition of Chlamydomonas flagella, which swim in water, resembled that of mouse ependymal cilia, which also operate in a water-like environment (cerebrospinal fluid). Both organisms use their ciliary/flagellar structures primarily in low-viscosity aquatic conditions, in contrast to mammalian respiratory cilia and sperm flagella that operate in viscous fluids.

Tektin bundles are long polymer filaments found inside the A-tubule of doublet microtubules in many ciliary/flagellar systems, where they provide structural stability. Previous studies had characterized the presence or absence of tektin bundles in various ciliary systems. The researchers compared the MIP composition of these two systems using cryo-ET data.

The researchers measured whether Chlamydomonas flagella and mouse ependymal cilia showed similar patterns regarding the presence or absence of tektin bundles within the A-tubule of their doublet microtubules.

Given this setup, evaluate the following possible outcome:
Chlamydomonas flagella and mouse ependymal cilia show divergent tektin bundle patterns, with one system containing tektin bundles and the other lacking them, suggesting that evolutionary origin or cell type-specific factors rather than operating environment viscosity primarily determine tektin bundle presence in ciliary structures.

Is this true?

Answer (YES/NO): NO